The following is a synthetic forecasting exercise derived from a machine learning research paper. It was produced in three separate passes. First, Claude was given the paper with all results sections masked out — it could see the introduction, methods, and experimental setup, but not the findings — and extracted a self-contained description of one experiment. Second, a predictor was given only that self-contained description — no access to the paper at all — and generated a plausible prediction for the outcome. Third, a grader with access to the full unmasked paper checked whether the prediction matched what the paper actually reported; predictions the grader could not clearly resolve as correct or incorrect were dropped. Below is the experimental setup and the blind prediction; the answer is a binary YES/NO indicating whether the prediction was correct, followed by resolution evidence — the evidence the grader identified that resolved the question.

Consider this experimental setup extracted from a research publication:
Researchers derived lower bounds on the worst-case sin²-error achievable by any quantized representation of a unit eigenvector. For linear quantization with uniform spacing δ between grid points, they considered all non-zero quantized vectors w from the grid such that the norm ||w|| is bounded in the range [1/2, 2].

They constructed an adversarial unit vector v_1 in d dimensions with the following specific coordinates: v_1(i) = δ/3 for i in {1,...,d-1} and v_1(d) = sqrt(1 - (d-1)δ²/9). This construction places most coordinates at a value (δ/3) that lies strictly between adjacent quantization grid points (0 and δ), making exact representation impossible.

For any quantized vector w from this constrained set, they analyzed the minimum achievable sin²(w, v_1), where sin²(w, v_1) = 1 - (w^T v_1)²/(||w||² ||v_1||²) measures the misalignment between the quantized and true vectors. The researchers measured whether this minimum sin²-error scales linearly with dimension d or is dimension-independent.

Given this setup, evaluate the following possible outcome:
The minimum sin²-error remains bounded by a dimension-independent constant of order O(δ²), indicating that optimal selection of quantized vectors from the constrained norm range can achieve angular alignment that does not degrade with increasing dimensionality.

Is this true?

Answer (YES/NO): NO